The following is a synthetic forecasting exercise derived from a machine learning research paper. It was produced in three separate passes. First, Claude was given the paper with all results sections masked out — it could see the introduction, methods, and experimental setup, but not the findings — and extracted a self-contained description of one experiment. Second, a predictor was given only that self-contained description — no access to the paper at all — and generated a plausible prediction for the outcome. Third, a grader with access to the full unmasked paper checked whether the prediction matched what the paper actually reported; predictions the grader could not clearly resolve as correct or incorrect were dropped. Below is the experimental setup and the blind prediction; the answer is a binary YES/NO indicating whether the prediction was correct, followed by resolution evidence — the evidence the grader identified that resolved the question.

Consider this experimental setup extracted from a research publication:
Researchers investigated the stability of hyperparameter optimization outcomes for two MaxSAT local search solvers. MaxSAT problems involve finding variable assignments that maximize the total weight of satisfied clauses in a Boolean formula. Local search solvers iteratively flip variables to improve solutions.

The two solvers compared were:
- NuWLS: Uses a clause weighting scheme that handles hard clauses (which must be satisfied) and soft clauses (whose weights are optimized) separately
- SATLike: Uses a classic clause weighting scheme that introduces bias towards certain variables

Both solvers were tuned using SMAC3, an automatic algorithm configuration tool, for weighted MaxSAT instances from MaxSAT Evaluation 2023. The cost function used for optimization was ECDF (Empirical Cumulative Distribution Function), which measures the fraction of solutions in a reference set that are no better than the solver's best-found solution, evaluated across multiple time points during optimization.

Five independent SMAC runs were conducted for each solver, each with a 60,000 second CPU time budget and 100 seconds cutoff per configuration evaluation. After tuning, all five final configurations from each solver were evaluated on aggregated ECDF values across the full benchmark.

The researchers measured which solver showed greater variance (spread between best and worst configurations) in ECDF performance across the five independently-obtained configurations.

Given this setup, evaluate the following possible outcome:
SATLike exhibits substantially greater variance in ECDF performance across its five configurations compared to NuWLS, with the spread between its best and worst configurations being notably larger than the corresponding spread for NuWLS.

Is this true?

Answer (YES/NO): YES